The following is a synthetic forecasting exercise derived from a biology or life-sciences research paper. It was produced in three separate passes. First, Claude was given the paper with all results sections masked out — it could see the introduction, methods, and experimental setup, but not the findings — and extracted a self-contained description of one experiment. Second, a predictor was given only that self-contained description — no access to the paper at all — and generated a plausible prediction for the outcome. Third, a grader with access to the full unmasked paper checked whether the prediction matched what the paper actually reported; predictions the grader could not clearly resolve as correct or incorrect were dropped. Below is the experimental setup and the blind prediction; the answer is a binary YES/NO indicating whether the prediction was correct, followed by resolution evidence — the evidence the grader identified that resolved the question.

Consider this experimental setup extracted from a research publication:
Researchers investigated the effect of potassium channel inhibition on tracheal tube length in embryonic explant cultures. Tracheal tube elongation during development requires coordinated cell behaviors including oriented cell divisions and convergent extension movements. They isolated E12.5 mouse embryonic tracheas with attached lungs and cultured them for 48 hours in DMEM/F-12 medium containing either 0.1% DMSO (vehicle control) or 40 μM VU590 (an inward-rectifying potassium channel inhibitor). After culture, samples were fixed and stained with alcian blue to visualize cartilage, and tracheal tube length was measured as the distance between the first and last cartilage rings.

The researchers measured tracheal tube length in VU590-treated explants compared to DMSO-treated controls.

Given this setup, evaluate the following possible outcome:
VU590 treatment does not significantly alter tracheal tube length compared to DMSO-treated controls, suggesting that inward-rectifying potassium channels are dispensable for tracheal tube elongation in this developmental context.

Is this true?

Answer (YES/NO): NO